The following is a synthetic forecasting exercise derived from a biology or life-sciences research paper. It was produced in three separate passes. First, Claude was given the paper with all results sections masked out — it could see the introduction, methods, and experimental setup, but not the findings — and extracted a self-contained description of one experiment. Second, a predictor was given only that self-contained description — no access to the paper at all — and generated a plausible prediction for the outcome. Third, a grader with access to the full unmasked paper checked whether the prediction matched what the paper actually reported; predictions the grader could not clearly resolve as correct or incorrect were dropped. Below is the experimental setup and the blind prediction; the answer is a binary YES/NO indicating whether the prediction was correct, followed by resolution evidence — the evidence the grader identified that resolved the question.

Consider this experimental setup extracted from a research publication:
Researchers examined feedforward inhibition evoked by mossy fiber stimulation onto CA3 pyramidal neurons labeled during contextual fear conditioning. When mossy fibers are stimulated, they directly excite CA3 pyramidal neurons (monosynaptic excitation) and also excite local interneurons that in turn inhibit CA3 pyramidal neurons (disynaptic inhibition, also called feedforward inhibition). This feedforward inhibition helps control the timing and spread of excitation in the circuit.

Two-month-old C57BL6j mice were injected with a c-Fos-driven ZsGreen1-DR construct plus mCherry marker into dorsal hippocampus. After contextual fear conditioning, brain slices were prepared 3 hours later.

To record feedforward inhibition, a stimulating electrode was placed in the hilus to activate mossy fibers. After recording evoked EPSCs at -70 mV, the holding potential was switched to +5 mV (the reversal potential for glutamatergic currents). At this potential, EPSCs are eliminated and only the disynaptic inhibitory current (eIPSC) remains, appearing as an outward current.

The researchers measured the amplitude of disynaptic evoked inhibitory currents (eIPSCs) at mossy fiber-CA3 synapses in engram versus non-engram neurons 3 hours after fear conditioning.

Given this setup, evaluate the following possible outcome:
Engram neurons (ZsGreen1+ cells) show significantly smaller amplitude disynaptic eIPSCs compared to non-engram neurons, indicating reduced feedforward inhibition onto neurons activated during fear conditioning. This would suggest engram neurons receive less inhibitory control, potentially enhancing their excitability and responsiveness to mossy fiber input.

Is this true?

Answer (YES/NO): NO